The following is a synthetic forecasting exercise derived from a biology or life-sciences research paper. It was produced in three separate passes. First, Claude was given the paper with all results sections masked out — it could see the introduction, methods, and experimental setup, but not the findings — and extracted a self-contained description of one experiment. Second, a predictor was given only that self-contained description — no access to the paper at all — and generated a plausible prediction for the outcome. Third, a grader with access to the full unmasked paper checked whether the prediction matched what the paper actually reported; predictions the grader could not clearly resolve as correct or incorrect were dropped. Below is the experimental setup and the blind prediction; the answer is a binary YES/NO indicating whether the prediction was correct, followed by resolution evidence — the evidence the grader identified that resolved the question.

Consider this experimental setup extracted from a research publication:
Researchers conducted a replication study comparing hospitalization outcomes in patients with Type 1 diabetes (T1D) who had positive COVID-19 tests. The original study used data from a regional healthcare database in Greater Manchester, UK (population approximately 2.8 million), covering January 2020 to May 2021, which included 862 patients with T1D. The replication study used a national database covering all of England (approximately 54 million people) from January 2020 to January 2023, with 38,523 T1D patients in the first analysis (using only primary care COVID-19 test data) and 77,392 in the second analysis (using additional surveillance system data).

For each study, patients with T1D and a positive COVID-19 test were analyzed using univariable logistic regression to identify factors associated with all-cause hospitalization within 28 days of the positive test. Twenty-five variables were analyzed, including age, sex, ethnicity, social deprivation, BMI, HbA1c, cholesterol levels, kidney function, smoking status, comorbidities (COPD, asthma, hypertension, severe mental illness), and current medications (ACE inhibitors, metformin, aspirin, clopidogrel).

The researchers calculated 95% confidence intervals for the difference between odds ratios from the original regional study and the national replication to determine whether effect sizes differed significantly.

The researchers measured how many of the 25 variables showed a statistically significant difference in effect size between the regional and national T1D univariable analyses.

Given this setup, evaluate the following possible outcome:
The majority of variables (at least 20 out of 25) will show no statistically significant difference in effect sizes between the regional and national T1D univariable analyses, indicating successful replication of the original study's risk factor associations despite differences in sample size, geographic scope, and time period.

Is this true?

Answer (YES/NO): YES